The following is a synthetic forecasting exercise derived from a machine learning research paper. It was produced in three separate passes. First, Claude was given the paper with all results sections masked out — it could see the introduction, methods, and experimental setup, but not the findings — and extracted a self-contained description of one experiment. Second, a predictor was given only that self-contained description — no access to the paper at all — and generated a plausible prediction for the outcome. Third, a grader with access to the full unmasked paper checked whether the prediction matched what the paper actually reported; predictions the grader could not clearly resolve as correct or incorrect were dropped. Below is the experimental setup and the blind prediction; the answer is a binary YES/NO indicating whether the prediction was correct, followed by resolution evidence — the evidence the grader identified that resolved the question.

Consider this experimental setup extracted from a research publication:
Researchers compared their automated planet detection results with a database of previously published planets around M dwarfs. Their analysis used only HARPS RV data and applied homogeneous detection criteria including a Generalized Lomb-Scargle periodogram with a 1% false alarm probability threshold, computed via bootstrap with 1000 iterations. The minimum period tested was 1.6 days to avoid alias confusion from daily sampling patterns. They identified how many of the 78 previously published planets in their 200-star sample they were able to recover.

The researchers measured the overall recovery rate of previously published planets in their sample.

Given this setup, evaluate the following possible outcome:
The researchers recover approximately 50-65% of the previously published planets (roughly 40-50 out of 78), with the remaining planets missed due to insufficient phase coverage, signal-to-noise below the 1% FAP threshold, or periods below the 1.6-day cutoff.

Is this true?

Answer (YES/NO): NO